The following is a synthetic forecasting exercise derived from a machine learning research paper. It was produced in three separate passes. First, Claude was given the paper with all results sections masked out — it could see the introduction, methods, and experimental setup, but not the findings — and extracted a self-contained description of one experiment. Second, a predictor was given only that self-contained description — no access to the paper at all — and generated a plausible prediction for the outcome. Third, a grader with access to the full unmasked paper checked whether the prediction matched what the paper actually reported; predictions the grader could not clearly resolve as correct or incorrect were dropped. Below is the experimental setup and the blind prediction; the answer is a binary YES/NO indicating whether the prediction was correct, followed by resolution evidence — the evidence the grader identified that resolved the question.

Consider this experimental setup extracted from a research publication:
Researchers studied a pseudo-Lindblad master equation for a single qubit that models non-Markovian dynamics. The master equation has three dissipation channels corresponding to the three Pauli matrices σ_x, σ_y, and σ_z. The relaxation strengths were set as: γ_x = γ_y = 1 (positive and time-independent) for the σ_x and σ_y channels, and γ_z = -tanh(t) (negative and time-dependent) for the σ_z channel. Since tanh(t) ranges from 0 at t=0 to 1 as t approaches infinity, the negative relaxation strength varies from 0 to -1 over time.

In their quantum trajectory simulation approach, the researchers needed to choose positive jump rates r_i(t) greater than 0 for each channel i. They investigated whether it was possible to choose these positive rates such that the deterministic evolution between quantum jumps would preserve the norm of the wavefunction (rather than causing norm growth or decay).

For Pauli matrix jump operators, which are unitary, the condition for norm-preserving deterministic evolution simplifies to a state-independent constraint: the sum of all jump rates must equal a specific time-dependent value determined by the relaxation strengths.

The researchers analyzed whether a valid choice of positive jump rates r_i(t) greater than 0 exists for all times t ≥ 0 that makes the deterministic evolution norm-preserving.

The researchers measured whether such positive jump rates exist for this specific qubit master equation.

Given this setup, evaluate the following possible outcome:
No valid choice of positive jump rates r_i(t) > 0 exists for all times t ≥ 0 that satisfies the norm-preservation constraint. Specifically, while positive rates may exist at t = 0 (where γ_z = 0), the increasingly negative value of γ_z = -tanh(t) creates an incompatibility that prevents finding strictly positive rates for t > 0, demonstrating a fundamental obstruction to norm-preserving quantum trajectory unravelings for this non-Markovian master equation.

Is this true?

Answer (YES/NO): NO